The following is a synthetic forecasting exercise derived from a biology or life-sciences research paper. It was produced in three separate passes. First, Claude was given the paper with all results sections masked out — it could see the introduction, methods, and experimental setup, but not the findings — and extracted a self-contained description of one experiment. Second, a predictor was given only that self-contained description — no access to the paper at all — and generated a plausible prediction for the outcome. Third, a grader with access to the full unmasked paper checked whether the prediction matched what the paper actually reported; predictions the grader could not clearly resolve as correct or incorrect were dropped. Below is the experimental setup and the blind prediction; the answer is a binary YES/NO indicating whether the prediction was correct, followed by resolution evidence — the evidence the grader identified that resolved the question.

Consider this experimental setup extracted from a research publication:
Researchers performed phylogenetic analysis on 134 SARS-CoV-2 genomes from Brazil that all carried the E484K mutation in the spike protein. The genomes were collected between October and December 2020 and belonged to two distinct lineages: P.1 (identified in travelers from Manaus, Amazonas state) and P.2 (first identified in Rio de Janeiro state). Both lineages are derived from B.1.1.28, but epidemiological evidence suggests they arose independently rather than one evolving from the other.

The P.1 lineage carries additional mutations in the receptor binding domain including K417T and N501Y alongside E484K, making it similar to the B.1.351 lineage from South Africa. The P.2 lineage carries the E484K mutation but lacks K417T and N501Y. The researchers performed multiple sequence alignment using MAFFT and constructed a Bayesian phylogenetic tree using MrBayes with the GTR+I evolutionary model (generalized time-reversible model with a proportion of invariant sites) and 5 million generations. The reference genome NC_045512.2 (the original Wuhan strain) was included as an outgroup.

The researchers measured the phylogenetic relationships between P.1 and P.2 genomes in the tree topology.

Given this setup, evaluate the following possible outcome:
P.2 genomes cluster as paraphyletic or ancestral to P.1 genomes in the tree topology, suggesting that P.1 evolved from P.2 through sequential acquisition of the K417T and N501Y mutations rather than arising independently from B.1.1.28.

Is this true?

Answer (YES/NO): NO